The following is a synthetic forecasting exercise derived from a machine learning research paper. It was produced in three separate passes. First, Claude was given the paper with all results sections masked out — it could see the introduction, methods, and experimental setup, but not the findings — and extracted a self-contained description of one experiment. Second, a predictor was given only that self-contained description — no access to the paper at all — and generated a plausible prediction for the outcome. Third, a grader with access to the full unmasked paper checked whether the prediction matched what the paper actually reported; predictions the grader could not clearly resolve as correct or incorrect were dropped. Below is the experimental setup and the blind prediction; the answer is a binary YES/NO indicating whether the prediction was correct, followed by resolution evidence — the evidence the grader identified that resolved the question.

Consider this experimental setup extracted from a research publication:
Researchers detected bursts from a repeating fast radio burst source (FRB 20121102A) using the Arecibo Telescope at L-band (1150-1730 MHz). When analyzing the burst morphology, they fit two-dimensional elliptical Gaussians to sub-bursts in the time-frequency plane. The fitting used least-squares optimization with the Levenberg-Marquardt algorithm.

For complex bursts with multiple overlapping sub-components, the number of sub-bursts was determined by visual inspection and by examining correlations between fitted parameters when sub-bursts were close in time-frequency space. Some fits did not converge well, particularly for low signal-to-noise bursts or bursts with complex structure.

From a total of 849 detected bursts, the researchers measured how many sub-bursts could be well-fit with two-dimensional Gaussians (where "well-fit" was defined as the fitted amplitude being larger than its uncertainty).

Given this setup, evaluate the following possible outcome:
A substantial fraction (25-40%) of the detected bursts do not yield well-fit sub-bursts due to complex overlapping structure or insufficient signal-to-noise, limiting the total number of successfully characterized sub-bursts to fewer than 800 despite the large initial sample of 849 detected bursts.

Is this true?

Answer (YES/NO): NO